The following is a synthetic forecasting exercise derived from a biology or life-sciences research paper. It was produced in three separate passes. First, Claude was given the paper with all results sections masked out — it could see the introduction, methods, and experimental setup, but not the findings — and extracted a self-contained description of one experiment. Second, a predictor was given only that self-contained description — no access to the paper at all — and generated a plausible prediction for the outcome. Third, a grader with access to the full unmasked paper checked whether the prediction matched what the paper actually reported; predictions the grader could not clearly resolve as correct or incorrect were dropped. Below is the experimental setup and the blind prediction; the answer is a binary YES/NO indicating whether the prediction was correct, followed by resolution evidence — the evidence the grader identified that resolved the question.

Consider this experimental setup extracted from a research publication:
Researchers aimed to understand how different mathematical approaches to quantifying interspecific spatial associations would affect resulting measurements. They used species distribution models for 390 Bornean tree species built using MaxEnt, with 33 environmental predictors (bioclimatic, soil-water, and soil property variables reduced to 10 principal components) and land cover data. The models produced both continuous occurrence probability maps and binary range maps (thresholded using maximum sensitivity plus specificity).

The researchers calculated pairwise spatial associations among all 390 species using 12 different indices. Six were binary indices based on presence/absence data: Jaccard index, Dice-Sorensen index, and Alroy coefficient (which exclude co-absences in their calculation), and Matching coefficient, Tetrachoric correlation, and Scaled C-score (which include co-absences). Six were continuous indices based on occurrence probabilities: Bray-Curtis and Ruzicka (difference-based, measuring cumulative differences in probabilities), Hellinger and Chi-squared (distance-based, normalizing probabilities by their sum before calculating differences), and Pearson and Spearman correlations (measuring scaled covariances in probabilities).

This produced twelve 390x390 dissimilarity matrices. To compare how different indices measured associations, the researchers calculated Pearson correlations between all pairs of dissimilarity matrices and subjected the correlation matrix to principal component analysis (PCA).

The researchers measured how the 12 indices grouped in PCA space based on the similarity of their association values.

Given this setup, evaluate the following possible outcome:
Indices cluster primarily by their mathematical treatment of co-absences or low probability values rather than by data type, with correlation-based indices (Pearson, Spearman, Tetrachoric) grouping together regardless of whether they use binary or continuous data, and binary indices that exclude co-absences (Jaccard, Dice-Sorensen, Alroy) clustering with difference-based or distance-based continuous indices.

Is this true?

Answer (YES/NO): NO